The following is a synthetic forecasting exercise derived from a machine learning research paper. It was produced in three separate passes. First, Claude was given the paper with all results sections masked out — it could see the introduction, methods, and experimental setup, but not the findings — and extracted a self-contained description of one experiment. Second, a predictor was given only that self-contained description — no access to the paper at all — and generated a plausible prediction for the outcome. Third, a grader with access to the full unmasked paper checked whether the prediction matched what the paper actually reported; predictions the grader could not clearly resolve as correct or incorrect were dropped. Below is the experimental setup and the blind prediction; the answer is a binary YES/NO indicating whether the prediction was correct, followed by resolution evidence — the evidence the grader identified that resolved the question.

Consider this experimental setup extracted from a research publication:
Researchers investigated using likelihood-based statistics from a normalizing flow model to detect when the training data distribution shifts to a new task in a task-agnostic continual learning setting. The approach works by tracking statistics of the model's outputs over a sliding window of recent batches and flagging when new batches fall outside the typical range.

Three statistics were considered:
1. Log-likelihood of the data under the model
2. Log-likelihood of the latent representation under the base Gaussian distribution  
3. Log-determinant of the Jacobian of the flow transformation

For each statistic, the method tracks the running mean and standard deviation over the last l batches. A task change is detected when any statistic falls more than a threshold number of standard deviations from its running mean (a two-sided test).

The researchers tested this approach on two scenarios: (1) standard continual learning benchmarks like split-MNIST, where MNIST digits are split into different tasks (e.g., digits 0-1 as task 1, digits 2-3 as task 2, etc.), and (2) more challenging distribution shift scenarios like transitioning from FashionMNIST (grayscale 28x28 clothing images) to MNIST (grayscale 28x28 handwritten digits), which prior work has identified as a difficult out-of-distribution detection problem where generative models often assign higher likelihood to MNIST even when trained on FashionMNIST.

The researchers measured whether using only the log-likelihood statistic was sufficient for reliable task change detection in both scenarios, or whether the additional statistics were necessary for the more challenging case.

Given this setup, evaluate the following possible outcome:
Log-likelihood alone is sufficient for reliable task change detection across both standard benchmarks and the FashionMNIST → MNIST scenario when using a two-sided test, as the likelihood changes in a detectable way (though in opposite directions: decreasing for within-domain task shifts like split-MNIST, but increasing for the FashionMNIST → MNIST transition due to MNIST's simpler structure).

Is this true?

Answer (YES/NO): NO